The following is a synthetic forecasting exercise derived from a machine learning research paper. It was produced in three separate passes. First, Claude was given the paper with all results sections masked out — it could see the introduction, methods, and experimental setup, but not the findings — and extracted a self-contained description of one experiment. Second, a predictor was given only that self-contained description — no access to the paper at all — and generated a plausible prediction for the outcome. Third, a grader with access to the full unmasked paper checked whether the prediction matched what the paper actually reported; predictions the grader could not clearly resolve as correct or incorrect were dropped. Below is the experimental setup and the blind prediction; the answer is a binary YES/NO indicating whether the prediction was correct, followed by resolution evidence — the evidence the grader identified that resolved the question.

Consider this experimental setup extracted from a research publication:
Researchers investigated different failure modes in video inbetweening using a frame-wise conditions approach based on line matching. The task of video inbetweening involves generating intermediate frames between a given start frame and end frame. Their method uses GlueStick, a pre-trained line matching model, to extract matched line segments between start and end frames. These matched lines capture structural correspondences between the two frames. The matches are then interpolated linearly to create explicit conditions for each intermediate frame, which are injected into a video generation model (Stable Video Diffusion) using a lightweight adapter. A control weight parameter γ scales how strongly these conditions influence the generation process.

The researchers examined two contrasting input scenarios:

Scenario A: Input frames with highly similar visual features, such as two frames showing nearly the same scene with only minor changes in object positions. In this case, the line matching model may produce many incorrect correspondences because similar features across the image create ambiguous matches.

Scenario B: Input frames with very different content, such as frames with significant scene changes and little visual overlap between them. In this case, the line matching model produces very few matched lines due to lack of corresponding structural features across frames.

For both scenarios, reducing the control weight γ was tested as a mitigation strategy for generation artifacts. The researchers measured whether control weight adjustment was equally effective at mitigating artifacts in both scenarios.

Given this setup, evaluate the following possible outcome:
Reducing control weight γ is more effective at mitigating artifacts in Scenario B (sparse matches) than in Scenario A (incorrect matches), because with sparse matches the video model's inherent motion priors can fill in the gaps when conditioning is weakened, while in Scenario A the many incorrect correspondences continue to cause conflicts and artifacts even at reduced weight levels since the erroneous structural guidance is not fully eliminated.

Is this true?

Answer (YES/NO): NO